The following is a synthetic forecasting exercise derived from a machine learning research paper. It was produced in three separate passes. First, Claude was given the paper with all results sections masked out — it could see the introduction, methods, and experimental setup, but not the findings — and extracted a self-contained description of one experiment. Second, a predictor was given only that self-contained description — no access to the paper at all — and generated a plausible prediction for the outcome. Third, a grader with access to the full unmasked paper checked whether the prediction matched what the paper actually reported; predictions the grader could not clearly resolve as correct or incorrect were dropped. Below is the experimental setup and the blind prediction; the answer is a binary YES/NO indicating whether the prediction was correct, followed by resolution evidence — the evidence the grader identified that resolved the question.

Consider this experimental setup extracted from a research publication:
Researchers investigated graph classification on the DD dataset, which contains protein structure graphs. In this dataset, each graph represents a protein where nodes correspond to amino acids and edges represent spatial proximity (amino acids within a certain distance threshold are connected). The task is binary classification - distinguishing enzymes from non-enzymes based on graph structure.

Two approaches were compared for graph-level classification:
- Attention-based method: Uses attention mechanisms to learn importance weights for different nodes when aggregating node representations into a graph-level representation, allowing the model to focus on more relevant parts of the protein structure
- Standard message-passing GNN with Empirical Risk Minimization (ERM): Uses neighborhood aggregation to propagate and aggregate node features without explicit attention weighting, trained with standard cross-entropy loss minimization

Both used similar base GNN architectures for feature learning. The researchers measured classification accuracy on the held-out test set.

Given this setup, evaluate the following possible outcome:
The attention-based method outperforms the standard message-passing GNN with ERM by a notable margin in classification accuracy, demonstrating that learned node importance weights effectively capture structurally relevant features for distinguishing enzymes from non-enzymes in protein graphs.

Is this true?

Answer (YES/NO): NO